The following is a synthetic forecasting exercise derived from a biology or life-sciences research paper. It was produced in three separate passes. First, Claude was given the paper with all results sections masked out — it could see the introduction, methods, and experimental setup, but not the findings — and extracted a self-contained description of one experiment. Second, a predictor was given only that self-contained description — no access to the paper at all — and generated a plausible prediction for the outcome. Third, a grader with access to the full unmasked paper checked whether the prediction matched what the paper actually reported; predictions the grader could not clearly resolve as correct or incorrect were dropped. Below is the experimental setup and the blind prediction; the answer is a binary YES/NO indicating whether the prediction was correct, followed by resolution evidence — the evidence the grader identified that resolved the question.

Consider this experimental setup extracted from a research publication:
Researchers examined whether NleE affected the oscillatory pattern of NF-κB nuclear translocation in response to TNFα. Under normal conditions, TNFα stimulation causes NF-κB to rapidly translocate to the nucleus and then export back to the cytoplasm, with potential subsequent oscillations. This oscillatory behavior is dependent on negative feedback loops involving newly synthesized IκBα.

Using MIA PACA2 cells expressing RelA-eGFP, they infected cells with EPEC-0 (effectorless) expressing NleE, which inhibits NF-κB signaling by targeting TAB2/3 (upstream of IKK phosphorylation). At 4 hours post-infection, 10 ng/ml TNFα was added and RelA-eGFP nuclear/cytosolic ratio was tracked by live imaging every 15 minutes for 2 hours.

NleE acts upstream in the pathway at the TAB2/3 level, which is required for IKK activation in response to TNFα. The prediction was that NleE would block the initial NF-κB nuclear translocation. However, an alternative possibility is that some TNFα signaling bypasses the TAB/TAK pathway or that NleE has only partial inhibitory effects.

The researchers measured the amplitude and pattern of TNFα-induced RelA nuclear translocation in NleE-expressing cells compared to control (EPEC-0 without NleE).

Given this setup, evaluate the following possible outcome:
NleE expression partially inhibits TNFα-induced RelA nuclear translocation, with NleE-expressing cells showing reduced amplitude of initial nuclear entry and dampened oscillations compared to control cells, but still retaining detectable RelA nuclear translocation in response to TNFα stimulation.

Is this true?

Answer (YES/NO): YES